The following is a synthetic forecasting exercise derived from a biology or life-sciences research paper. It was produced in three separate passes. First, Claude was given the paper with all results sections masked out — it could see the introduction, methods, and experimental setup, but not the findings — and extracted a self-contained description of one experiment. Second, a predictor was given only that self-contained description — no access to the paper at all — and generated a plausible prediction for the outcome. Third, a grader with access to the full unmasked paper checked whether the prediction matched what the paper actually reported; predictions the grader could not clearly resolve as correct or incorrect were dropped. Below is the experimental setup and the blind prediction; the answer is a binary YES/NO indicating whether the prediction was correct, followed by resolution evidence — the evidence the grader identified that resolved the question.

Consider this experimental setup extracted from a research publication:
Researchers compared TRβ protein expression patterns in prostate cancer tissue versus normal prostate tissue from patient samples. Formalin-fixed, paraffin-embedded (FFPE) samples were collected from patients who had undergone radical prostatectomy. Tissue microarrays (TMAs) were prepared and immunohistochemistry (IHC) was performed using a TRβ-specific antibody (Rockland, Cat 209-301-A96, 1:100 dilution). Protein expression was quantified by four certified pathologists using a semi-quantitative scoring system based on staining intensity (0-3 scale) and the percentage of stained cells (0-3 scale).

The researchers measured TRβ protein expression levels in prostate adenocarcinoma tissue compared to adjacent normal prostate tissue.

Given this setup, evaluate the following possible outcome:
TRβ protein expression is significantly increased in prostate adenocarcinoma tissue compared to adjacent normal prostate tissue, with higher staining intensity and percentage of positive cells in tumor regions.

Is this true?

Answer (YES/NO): YES